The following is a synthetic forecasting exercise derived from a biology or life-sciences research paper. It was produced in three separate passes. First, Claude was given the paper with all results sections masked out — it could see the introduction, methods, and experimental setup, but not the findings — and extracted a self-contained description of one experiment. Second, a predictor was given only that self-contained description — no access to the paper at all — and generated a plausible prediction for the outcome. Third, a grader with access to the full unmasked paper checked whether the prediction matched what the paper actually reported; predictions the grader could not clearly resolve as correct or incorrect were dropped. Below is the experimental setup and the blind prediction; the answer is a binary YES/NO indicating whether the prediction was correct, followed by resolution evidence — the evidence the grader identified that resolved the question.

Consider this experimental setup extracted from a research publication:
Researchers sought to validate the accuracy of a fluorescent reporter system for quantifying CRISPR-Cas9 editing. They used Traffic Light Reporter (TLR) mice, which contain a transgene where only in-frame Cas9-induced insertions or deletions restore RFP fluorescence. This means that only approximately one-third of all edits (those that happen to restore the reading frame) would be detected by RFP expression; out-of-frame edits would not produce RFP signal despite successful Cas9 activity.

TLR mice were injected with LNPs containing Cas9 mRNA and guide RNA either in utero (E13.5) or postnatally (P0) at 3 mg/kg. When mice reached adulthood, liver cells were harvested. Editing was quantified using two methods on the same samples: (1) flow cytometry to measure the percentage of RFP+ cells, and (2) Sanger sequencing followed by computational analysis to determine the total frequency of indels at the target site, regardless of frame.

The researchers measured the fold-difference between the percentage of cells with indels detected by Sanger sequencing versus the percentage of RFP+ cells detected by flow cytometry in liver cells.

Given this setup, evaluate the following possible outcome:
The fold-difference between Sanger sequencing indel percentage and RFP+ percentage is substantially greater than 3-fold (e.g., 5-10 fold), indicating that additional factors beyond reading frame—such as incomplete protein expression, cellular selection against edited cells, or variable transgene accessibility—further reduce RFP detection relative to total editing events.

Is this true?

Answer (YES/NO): NO